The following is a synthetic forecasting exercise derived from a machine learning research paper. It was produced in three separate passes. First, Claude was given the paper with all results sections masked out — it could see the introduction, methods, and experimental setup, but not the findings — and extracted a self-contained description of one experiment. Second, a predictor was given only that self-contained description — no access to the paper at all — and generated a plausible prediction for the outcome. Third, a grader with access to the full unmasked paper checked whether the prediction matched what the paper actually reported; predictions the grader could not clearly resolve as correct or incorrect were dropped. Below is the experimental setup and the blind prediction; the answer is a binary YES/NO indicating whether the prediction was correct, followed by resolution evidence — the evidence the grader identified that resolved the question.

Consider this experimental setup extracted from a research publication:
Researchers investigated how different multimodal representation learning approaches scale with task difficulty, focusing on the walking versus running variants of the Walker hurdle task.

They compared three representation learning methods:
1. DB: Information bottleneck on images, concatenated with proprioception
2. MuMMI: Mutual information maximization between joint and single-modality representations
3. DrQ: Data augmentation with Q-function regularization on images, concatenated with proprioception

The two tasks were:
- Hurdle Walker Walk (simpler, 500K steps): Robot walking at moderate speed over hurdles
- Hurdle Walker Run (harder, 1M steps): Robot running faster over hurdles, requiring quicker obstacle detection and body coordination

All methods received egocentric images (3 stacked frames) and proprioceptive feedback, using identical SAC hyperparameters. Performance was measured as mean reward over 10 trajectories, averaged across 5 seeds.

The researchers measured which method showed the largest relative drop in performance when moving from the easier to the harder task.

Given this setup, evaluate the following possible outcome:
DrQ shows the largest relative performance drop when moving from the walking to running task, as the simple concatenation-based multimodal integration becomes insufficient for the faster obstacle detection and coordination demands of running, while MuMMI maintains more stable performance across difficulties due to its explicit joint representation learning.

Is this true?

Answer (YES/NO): YES